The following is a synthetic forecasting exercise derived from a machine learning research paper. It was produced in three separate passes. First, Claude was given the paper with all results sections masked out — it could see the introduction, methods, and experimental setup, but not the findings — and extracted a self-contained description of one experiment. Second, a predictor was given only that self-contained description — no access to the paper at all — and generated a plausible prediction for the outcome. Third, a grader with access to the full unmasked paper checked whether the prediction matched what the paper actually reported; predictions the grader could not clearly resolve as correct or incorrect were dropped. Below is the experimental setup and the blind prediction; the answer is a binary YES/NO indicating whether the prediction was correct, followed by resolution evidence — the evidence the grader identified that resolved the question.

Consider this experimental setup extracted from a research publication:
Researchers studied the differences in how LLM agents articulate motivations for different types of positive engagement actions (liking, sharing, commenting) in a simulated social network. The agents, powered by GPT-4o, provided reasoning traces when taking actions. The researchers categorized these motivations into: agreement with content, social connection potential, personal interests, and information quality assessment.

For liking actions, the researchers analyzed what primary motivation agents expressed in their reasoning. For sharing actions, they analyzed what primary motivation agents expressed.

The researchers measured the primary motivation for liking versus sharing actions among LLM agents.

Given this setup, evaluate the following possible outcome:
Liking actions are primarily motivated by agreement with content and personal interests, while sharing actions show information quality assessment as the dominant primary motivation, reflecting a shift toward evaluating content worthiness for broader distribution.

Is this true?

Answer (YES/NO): NO